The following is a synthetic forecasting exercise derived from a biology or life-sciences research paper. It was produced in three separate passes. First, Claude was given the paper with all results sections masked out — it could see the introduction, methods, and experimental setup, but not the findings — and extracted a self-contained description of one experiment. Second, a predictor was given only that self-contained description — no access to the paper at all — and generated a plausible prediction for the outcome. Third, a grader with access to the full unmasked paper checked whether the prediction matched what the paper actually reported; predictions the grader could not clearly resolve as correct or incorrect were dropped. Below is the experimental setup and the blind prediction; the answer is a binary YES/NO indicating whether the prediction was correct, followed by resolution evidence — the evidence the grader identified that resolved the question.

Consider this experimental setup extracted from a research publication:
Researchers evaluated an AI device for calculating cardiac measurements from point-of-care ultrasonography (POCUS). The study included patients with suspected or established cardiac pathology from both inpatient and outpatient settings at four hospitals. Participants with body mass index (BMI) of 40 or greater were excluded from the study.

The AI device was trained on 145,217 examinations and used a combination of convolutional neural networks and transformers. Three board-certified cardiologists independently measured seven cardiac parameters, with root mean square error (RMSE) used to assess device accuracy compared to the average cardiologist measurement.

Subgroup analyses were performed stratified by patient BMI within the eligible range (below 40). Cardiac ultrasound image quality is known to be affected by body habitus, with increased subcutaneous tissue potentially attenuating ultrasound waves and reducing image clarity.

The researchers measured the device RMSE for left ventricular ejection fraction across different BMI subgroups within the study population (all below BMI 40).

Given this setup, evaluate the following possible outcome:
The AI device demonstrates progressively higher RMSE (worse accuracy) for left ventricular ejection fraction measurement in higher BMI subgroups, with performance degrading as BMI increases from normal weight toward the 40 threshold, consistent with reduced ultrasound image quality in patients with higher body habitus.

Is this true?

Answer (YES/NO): NO